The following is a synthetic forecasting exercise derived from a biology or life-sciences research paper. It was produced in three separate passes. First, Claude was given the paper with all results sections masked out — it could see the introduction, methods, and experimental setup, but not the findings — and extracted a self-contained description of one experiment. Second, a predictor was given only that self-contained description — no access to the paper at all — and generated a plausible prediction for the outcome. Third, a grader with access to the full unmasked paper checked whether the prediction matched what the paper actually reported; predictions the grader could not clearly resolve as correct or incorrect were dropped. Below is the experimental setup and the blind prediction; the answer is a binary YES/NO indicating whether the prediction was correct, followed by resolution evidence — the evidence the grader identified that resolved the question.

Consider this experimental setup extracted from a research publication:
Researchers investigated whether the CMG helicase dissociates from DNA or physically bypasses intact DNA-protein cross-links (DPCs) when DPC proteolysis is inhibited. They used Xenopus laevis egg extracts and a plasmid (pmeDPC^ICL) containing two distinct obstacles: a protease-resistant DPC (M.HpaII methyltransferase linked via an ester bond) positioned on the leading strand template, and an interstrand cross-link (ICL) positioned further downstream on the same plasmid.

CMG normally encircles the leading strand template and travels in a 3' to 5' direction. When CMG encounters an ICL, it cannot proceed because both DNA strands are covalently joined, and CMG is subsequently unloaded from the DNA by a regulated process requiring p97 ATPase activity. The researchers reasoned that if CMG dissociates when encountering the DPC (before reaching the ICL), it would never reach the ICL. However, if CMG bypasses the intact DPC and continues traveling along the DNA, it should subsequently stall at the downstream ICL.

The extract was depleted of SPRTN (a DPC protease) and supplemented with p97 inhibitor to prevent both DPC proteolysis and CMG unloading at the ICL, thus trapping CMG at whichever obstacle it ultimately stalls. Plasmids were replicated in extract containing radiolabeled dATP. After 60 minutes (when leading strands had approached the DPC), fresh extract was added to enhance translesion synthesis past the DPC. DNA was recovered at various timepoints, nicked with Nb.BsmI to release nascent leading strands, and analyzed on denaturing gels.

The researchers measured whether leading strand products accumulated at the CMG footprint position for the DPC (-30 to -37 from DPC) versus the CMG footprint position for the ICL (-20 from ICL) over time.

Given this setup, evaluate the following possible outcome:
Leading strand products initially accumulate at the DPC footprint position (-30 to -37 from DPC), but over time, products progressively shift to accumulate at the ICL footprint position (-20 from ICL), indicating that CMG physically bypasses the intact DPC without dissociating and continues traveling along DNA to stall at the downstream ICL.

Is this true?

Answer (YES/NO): YES